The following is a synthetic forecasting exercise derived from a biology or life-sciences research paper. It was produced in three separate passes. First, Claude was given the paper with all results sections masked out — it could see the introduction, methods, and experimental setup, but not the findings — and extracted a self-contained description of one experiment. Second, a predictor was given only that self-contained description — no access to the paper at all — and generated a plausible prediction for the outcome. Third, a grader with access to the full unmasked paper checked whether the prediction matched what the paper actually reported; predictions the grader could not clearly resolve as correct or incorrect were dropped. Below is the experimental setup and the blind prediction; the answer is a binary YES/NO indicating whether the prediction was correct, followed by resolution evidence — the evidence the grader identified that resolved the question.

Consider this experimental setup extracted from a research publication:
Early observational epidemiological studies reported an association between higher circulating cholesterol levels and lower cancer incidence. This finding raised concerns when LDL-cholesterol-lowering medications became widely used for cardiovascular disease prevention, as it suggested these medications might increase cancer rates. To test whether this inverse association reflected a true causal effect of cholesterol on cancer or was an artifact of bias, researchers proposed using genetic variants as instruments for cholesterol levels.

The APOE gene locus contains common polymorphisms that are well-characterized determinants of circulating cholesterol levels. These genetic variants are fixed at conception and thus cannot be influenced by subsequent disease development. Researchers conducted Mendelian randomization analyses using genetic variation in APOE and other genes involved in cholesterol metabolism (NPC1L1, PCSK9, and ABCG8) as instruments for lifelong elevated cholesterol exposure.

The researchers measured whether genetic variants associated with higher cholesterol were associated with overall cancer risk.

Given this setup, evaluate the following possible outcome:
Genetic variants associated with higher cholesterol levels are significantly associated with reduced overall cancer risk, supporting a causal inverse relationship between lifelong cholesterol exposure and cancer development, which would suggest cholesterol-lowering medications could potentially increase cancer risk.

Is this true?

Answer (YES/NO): NO